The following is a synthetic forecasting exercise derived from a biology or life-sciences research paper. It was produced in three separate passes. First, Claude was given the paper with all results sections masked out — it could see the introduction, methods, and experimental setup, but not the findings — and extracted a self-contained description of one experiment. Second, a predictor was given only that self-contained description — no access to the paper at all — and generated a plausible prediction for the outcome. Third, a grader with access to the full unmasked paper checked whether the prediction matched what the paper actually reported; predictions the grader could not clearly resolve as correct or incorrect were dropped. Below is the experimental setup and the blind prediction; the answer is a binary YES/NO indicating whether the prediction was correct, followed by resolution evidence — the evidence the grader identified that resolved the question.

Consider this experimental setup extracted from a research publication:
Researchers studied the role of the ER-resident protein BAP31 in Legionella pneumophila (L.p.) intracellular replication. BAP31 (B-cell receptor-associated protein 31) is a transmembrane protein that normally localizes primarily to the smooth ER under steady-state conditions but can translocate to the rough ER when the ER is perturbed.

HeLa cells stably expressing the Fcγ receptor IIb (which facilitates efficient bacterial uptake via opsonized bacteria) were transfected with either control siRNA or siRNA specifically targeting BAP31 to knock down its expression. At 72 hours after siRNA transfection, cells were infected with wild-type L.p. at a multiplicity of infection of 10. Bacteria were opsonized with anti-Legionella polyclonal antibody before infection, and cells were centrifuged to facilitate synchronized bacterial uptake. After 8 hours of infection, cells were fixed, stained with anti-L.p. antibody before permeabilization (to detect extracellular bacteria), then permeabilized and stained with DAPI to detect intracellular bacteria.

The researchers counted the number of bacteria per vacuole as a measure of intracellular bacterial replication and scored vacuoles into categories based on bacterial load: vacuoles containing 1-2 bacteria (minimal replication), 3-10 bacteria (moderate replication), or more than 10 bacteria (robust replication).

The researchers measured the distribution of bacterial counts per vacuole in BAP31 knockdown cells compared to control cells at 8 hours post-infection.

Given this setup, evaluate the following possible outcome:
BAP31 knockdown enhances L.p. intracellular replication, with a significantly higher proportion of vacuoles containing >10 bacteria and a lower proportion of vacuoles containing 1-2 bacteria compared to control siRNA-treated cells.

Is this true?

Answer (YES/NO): NO